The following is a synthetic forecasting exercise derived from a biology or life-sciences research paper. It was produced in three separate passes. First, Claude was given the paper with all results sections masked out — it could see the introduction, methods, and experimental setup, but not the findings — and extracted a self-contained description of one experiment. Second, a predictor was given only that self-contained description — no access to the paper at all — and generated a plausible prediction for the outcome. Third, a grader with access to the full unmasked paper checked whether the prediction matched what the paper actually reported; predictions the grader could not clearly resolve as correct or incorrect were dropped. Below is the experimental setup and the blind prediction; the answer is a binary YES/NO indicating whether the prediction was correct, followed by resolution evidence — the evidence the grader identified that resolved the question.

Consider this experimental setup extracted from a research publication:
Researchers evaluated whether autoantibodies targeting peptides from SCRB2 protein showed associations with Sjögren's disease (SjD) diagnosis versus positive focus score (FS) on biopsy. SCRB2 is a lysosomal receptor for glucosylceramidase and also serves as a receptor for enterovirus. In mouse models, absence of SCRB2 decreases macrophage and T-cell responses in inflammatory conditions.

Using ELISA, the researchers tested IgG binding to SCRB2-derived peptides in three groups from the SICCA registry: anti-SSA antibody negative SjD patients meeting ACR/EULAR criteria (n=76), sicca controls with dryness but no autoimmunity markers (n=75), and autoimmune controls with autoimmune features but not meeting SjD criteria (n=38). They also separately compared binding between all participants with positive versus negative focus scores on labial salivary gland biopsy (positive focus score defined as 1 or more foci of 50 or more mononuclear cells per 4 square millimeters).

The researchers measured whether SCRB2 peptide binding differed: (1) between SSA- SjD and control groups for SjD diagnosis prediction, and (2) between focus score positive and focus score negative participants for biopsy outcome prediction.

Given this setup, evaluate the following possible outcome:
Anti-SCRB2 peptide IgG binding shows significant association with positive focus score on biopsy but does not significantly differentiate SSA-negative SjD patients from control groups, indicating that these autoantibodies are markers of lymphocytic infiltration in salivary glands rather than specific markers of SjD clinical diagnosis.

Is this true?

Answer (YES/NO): YES